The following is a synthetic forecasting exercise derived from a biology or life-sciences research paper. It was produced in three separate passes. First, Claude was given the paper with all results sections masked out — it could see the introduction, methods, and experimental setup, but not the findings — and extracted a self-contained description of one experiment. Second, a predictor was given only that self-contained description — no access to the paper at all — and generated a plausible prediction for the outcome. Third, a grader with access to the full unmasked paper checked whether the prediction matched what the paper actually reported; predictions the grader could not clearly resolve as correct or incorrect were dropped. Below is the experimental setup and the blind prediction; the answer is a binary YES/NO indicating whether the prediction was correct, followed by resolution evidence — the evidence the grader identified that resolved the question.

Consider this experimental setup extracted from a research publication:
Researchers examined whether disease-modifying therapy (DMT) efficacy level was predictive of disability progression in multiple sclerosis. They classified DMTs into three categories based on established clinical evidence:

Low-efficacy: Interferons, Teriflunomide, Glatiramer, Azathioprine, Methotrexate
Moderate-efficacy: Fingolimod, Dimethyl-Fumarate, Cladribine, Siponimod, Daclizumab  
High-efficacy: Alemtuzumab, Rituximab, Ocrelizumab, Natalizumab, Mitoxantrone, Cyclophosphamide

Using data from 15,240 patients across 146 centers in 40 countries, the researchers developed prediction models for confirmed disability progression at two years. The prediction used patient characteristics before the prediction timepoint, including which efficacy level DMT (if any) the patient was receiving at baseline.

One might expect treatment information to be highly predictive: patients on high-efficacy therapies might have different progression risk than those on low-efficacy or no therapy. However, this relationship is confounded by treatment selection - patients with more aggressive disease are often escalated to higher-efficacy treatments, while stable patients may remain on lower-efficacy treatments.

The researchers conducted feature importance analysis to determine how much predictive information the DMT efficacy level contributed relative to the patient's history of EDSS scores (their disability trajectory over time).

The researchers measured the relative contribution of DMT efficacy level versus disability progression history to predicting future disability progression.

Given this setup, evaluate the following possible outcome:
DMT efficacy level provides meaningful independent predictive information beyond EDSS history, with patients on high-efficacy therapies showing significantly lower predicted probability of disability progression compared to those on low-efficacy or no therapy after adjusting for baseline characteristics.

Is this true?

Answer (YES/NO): NO